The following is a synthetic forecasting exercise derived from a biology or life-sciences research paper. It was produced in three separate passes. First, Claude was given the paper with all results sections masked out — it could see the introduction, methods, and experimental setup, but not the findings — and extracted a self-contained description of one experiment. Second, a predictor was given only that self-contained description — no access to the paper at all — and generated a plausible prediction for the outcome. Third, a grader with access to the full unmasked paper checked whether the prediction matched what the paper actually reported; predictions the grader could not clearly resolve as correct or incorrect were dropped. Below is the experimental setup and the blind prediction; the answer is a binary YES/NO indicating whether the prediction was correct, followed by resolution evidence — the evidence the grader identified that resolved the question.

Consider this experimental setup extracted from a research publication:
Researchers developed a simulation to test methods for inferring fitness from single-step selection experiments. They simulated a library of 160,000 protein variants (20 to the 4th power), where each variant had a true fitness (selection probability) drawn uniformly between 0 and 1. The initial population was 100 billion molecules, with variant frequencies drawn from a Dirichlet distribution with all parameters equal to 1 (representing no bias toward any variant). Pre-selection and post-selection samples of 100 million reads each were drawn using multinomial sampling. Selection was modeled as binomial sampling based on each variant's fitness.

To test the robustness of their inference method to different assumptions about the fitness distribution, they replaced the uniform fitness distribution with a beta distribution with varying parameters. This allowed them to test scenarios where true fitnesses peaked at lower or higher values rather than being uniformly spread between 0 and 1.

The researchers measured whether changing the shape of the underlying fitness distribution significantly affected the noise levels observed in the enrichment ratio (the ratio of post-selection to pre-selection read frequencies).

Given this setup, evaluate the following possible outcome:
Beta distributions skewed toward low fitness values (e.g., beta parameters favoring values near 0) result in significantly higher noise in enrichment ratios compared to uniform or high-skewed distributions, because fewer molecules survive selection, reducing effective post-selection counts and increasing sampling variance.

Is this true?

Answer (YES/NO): NO